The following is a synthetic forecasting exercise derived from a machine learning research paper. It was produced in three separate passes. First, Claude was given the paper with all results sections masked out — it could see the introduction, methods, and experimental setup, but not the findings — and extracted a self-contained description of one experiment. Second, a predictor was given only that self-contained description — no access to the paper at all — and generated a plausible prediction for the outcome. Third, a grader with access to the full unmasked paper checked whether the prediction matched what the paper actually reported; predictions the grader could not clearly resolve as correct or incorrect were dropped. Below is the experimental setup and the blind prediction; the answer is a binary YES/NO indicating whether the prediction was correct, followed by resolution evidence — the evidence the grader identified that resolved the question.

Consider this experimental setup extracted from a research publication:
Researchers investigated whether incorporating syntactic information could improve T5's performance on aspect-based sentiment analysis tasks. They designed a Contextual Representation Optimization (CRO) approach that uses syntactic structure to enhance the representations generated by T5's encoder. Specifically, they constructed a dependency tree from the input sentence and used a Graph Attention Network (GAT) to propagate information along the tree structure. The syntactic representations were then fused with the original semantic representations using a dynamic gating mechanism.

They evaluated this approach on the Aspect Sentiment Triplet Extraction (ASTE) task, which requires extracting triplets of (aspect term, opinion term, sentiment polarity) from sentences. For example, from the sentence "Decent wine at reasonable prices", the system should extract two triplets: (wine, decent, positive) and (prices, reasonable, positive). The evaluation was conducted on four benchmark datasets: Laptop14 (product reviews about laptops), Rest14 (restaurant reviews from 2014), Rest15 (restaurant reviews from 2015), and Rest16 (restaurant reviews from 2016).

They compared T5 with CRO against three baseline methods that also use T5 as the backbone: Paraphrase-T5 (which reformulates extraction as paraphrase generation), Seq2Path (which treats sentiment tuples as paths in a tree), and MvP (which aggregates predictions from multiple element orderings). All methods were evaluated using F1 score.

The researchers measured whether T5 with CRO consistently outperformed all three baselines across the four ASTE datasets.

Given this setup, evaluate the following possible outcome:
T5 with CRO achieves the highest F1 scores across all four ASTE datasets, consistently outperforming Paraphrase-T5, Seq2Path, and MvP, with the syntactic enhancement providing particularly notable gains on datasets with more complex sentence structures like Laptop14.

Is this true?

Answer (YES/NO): NO